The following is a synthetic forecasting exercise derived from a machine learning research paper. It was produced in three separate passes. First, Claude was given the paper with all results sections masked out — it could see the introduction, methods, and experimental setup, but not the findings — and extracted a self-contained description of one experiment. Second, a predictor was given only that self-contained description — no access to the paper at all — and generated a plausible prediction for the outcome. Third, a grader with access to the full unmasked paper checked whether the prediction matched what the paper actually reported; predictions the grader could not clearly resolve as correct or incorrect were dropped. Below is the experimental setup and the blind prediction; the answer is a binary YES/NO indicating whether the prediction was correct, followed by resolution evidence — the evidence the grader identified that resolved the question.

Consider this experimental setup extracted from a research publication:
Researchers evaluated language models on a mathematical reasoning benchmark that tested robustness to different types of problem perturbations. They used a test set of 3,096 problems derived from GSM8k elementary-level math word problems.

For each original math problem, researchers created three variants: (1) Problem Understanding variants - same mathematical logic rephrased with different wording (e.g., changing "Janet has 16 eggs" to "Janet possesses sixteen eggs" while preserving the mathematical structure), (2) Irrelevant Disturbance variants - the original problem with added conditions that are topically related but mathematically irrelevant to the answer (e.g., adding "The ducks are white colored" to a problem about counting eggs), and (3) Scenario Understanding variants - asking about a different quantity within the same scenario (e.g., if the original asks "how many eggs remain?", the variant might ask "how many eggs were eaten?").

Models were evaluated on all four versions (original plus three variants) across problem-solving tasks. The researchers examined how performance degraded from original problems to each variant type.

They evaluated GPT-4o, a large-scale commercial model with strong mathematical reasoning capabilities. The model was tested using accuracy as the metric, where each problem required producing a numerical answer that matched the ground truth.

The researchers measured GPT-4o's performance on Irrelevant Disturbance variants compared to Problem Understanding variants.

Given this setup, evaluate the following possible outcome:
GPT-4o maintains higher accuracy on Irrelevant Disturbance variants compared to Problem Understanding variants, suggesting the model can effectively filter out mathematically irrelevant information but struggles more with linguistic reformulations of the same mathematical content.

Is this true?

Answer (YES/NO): YES